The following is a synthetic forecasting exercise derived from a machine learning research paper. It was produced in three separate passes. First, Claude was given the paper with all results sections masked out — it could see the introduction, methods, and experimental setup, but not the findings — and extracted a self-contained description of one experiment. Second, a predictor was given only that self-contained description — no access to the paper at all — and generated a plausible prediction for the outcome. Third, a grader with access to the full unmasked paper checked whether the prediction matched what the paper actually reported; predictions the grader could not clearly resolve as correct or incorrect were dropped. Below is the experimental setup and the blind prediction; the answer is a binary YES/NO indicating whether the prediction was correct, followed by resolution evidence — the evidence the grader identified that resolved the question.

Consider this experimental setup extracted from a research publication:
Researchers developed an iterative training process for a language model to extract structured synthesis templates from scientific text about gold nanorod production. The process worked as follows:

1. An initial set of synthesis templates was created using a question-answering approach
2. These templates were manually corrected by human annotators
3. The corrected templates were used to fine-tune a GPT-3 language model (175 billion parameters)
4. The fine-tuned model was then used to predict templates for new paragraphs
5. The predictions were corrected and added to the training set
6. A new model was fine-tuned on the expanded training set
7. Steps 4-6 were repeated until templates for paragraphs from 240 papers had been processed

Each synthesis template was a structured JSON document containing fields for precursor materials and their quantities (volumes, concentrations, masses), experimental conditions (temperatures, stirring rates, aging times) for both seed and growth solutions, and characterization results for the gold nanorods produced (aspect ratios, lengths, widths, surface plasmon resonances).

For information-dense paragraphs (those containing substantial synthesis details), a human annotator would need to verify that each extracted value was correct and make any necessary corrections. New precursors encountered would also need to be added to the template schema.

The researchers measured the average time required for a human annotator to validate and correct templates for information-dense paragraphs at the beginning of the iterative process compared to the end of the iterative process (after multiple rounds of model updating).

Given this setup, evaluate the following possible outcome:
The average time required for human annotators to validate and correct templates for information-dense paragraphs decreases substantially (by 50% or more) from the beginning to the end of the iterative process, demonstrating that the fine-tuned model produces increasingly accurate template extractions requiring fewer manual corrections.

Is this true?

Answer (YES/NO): YES